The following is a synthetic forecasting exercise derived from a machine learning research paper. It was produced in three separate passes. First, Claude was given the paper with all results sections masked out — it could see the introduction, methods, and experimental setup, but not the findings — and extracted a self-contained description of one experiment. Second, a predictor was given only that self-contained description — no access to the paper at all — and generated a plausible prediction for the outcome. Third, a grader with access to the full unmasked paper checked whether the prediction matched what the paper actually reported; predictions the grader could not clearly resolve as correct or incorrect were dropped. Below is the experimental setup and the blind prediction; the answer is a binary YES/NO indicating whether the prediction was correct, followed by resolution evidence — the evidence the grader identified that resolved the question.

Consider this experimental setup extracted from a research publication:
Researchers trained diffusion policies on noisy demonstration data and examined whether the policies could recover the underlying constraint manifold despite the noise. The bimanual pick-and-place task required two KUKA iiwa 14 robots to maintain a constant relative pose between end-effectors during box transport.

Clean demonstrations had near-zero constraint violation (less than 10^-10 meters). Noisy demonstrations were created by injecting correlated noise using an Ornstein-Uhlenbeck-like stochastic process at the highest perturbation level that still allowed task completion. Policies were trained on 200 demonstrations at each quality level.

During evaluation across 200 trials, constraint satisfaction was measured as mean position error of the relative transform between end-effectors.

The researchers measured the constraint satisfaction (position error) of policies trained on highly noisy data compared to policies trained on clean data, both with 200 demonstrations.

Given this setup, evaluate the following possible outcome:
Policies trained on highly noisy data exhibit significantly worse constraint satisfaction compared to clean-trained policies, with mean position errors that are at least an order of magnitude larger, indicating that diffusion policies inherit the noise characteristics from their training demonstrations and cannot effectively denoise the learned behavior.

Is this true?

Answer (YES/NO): NO